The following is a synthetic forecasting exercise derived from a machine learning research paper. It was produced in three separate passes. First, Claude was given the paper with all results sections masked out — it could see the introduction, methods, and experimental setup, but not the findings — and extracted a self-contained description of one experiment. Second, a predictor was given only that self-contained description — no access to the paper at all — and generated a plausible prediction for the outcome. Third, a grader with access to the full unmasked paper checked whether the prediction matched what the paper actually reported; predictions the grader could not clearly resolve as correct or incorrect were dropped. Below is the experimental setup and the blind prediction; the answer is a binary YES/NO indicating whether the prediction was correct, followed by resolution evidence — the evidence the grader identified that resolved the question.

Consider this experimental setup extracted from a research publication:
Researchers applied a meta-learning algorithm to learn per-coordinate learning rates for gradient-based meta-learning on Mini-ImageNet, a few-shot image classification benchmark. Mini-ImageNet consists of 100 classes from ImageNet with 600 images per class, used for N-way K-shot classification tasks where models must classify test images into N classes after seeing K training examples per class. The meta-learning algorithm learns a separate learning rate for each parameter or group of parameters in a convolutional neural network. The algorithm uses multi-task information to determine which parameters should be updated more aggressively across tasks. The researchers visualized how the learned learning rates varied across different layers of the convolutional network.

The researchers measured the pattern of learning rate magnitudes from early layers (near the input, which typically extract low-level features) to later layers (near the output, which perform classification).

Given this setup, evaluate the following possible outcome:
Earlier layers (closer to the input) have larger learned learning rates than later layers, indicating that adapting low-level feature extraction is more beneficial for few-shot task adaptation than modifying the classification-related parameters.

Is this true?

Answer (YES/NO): NO